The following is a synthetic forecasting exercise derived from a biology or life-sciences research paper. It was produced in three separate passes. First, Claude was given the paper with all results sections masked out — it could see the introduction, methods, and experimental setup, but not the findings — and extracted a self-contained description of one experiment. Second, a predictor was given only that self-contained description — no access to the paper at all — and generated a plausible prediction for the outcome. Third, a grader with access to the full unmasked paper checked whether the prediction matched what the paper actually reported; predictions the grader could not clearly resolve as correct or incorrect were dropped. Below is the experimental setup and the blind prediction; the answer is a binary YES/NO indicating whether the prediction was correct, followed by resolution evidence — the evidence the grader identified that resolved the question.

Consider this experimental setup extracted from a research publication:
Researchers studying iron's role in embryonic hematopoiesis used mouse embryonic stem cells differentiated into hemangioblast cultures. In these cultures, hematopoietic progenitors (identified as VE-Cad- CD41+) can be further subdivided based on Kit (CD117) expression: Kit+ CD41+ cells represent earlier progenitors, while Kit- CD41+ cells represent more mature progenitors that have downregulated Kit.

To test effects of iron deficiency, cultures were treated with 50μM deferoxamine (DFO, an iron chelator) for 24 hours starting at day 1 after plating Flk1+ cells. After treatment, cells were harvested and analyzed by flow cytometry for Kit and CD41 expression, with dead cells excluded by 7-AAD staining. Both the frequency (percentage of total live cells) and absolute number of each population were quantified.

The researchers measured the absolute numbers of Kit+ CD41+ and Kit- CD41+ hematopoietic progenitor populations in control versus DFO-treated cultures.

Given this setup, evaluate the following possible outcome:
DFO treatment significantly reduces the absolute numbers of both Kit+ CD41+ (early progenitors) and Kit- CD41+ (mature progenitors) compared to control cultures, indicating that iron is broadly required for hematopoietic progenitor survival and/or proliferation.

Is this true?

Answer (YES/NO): YES